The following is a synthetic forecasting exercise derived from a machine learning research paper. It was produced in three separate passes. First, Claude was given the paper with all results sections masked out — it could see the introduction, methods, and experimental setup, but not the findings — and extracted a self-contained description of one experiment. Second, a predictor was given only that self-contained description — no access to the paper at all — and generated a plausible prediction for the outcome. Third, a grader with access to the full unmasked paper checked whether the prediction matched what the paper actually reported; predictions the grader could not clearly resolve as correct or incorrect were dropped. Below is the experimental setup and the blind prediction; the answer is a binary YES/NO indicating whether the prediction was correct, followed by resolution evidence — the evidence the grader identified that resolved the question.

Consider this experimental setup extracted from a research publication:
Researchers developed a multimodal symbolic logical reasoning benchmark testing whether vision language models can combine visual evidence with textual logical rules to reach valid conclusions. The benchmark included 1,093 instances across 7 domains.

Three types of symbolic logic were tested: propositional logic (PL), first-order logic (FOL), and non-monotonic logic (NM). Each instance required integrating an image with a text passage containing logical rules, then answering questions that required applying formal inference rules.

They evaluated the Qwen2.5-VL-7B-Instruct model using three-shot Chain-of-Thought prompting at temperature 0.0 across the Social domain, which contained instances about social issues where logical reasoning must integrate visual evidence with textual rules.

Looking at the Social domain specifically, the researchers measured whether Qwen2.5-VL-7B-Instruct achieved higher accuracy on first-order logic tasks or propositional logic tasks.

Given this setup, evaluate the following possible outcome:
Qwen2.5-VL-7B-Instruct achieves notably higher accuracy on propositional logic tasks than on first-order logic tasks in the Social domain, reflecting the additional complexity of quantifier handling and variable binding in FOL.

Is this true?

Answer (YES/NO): NO